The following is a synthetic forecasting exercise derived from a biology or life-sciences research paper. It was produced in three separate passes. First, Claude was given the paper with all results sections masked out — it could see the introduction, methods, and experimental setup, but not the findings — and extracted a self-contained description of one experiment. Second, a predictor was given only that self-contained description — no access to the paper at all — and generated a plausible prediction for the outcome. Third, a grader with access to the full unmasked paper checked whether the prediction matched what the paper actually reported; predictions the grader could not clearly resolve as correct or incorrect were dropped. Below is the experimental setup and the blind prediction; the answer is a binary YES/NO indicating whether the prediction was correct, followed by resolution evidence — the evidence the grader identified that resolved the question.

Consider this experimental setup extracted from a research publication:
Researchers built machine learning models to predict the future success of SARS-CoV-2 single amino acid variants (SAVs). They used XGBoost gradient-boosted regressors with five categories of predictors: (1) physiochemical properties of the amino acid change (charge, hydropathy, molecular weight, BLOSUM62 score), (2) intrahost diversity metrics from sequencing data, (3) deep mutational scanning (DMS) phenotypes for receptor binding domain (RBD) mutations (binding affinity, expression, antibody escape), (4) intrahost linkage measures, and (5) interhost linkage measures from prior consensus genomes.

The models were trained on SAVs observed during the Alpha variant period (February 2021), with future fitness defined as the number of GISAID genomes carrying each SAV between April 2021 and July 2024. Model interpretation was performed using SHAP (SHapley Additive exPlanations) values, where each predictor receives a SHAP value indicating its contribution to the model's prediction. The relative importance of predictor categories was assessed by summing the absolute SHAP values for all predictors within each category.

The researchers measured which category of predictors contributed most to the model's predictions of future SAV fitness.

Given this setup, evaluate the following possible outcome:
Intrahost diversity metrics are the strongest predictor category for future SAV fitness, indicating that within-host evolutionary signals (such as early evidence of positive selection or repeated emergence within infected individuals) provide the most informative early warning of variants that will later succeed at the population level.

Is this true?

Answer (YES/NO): NO